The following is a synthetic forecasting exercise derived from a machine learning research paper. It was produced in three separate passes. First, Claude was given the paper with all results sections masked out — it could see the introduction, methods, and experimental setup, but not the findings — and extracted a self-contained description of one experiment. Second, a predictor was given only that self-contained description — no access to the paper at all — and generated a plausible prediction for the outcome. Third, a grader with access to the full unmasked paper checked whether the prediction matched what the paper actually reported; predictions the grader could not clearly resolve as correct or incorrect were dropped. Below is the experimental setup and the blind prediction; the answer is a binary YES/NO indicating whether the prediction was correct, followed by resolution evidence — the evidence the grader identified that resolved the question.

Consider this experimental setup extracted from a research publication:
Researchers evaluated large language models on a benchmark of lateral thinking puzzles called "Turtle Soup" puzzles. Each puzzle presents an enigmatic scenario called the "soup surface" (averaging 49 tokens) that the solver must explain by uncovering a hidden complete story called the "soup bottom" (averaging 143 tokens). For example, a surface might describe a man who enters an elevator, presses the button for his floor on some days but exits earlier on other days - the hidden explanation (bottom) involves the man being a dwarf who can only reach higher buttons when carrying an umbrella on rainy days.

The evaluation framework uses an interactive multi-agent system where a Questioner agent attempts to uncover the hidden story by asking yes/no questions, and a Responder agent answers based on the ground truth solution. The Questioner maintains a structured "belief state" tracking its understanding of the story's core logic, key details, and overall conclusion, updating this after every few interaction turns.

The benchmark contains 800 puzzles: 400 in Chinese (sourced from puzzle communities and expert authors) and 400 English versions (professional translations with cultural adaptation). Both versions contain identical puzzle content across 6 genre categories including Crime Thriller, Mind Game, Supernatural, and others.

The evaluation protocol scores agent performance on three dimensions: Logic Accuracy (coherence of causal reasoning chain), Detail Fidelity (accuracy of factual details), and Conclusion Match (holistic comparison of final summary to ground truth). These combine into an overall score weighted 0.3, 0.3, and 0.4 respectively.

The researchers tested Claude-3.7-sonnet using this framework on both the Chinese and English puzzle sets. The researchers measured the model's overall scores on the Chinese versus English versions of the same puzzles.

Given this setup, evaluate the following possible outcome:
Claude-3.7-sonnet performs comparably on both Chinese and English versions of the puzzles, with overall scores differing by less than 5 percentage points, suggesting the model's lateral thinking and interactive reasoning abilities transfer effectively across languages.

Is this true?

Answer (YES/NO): NO